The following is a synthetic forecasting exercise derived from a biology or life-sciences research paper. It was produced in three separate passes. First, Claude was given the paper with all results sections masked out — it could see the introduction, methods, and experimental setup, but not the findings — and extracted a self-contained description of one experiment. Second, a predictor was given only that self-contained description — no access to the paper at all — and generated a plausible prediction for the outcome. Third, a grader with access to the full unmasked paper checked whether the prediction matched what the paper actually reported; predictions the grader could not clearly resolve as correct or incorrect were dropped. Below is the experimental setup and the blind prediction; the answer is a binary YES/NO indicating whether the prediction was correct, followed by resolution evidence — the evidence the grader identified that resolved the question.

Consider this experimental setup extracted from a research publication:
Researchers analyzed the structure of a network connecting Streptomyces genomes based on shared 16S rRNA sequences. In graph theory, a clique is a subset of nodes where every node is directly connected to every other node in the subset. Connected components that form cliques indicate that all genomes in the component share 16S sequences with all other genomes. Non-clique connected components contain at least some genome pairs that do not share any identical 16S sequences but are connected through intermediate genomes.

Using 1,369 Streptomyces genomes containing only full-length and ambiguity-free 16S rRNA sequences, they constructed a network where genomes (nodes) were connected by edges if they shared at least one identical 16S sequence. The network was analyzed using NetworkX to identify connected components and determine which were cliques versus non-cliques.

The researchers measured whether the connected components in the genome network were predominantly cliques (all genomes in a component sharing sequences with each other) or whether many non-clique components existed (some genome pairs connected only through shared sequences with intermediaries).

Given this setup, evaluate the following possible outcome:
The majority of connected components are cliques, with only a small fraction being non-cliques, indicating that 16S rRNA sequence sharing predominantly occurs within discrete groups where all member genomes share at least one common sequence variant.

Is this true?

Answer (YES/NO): YES